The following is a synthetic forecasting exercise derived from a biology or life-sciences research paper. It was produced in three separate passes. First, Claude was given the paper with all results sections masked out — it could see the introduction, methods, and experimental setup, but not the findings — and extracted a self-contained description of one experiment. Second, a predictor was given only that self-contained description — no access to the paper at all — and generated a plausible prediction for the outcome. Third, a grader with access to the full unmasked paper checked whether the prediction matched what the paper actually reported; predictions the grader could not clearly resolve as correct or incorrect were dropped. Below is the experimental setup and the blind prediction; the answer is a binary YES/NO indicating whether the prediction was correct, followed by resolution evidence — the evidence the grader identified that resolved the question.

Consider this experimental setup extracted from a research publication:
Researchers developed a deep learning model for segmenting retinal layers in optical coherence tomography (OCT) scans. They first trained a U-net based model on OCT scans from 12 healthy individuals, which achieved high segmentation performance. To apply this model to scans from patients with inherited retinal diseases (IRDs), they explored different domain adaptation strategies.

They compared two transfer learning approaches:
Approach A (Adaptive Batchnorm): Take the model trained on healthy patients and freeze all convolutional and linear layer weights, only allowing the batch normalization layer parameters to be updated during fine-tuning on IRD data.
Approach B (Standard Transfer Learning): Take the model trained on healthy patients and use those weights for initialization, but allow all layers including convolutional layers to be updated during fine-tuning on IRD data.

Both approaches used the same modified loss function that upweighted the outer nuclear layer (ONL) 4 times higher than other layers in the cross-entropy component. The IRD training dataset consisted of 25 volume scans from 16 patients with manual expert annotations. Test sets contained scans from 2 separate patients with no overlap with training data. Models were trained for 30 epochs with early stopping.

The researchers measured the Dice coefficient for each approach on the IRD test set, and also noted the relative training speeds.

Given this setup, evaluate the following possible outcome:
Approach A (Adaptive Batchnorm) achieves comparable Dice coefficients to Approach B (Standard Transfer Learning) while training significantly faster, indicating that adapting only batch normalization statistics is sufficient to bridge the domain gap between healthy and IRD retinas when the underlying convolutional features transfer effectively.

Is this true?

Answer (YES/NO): NO